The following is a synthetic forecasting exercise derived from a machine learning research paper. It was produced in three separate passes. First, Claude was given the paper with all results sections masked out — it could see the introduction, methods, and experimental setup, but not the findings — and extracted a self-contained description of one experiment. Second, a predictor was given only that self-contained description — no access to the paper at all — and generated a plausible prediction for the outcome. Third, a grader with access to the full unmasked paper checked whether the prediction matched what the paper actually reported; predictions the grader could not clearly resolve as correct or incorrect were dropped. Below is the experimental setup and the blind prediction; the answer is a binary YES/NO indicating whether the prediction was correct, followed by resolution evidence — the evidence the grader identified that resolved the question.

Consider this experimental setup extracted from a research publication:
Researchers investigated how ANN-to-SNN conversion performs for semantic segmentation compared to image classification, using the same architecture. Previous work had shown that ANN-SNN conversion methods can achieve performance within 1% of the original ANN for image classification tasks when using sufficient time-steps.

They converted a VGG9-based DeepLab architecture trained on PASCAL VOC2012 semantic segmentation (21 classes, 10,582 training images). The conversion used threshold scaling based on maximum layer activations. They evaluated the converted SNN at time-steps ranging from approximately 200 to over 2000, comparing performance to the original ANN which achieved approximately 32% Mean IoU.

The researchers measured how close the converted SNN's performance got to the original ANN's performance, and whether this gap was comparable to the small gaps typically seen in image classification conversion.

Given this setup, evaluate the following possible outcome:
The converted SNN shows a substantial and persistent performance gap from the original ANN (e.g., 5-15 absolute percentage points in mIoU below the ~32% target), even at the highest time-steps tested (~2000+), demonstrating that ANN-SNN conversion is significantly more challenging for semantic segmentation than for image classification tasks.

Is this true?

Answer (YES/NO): YES